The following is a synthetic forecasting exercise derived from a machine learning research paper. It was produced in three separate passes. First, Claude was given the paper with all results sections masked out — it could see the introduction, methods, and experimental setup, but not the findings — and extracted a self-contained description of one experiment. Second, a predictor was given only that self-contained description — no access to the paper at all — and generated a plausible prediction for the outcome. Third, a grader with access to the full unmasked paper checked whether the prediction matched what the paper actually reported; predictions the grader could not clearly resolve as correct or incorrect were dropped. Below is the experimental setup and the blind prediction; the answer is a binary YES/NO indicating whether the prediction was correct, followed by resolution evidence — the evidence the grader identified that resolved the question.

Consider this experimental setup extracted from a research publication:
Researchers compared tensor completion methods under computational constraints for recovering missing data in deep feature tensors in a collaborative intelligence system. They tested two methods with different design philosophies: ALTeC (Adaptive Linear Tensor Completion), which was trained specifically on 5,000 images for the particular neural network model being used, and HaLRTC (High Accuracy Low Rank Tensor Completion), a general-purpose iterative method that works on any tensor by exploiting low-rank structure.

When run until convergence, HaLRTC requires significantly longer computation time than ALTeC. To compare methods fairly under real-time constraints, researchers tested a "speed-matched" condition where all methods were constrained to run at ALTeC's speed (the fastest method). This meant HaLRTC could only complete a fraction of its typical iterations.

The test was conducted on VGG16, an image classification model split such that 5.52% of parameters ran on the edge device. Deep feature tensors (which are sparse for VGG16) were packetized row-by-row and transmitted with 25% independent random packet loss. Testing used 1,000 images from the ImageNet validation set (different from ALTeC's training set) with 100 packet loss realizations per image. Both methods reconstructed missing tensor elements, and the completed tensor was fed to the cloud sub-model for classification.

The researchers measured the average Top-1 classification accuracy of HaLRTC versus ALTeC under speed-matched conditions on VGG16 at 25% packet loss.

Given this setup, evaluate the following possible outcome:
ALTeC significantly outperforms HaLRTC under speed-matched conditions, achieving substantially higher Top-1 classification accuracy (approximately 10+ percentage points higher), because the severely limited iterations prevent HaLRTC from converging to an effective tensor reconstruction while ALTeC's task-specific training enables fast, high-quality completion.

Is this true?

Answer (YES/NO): NO